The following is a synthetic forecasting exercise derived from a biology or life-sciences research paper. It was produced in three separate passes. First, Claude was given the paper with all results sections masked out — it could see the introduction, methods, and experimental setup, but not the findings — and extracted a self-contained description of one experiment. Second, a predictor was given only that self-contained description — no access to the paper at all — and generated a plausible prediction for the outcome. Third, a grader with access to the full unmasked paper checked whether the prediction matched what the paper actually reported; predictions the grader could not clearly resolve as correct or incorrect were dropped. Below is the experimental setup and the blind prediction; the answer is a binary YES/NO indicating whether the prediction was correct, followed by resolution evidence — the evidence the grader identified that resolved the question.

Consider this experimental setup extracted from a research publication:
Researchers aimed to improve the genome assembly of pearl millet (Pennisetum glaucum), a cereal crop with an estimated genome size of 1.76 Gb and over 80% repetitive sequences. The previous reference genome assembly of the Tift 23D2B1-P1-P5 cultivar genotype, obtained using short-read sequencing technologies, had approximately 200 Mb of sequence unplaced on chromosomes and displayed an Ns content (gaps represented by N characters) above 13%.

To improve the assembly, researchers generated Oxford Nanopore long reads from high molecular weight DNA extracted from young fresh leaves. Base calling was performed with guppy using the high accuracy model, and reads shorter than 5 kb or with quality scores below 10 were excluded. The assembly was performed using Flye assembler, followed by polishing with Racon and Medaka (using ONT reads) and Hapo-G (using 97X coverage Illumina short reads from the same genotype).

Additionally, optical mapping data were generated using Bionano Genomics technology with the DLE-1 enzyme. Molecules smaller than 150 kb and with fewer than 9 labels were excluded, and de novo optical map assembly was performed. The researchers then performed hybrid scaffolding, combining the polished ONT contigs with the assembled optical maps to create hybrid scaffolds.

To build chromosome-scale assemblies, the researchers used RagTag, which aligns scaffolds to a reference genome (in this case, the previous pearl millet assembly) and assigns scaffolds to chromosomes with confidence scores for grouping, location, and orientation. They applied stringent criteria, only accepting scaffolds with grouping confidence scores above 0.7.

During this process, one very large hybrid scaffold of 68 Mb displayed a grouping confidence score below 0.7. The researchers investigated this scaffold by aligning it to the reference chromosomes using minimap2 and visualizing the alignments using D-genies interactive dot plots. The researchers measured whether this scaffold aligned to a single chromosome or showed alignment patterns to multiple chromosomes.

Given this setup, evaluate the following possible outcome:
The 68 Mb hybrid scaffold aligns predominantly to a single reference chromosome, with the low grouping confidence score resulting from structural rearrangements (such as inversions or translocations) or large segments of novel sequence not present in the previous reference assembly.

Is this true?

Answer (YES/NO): NO